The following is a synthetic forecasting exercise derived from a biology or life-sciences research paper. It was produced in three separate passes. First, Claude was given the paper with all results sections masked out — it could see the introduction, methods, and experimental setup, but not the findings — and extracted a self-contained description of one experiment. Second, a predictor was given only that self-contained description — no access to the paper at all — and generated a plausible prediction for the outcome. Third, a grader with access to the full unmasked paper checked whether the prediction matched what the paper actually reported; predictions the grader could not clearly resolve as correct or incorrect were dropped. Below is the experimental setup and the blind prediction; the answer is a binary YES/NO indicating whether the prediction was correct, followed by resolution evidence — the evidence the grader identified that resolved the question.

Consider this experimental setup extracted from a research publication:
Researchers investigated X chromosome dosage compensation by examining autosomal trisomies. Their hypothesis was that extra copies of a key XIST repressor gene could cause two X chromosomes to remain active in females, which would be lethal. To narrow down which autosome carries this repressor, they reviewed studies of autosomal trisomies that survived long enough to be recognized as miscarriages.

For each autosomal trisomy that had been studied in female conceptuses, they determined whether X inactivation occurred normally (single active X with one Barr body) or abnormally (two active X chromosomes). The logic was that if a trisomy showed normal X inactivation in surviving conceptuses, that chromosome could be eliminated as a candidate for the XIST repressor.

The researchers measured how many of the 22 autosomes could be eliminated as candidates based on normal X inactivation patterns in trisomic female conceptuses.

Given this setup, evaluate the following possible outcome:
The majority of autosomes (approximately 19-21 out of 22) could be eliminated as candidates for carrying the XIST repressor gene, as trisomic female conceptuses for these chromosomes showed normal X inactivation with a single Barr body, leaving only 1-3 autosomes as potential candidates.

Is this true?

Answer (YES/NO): YES